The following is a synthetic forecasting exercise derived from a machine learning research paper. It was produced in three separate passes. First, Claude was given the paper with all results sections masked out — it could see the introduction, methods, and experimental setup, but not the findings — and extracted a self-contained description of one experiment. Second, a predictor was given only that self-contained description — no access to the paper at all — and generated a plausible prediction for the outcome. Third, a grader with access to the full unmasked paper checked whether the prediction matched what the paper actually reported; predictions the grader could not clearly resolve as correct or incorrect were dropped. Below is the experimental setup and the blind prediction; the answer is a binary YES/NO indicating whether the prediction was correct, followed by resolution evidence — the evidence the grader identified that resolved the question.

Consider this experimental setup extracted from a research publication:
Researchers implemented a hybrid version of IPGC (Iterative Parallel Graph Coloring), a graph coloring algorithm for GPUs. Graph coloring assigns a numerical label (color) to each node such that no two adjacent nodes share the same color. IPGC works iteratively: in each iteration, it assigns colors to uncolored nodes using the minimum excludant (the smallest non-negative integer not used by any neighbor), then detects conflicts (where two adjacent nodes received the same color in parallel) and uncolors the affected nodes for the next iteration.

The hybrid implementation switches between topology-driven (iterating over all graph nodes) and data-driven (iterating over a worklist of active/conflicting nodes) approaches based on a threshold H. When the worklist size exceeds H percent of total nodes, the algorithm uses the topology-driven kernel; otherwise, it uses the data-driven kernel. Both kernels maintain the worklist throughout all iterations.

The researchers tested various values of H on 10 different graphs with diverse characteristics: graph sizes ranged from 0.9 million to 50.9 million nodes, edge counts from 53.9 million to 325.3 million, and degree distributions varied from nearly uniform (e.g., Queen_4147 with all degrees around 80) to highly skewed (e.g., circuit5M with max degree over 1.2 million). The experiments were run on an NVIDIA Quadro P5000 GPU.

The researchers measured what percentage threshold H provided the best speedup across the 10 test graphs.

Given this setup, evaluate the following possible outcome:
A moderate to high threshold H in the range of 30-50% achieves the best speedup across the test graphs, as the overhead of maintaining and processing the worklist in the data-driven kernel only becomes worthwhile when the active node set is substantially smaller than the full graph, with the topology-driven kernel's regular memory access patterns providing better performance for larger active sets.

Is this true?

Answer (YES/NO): NO